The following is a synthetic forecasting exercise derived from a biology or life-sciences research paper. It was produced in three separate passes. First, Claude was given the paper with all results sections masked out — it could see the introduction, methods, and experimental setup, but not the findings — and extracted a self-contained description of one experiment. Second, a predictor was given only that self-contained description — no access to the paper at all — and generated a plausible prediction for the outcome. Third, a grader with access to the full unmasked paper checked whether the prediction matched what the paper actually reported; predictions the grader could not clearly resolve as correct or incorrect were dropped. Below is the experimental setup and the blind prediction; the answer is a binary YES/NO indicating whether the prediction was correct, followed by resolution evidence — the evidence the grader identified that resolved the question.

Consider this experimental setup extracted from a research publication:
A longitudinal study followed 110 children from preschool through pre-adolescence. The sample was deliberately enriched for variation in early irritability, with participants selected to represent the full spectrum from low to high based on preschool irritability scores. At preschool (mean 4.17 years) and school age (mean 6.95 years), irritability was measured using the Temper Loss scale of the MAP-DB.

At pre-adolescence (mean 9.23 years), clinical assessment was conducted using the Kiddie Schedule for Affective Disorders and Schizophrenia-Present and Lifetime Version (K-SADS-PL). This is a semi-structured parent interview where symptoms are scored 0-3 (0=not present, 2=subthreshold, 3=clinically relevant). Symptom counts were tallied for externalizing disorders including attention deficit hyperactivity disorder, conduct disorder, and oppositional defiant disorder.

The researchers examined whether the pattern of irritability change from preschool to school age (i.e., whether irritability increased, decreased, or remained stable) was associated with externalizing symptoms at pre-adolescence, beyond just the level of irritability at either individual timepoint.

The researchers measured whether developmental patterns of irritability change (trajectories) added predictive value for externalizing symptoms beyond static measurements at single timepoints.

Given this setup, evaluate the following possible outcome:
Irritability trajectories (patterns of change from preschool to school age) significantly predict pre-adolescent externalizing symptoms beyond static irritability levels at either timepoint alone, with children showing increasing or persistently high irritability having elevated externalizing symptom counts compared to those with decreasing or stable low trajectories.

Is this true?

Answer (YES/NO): NO